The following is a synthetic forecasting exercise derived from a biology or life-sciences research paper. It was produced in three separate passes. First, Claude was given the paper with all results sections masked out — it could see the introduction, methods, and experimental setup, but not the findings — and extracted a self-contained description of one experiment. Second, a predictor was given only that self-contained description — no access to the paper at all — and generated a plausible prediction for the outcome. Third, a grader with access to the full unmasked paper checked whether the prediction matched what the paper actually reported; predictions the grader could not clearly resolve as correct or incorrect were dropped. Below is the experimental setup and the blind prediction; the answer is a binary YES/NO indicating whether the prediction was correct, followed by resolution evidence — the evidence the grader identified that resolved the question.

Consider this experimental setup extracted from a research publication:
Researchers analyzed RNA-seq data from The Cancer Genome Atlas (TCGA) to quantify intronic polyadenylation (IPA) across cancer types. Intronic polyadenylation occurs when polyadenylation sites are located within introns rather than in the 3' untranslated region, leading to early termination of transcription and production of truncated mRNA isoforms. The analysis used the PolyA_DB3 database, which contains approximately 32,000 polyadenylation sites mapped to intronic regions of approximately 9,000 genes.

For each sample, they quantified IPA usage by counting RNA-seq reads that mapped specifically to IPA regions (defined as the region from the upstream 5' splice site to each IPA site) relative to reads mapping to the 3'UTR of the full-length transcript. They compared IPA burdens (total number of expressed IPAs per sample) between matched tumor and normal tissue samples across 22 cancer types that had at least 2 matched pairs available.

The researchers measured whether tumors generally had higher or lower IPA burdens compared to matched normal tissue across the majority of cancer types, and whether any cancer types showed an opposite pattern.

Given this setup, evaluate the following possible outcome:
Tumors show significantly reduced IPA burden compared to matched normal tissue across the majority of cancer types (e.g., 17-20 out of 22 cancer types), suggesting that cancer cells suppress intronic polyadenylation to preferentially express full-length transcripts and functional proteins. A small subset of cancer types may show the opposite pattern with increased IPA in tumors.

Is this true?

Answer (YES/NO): NO